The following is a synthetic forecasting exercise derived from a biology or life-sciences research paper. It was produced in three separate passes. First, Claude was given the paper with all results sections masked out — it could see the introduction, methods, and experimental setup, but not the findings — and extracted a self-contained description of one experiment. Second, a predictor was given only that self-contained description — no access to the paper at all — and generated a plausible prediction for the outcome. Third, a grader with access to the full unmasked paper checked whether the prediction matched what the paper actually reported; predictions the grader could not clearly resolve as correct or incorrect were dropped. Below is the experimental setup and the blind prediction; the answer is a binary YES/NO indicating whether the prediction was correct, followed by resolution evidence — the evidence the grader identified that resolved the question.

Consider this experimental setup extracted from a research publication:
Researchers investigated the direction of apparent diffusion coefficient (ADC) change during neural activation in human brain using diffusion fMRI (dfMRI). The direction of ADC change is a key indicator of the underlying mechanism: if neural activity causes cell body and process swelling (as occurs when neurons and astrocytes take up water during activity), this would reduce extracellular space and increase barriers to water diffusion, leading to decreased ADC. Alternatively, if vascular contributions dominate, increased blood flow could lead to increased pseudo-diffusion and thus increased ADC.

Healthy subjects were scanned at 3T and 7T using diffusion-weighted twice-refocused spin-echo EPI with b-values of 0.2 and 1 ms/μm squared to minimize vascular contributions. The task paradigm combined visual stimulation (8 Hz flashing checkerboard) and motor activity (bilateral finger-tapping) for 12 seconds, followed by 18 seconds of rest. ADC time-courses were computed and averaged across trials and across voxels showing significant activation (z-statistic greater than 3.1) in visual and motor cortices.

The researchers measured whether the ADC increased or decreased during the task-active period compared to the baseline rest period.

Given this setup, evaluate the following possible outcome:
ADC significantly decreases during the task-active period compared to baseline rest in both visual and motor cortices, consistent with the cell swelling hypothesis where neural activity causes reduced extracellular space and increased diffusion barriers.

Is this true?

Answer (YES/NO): YES